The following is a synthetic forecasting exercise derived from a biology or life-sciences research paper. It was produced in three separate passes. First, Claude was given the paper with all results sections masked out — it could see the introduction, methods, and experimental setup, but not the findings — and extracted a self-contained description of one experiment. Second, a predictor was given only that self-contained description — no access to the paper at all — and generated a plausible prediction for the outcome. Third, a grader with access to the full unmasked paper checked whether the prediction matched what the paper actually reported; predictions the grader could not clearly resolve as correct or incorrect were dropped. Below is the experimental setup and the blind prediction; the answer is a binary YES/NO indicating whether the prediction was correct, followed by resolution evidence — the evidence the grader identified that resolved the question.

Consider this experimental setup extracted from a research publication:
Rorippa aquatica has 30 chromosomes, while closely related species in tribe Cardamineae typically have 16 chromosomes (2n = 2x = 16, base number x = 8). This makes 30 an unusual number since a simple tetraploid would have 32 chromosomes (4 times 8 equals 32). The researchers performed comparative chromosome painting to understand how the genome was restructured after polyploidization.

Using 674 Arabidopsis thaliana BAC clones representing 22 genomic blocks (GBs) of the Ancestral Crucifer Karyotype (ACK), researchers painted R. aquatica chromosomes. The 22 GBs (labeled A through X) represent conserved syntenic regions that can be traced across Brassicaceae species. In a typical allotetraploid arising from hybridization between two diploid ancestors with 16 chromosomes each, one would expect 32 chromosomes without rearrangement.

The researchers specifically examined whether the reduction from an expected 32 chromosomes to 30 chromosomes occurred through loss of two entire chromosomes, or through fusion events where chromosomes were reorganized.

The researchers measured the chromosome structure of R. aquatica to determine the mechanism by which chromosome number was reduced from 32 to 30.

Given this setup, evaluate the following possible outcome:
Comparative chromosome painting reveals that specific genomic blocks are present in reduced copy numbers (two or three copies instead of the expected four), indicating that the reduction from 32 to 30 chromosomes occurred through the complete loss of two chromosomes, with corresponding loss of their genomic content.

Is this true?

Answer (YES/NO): NO